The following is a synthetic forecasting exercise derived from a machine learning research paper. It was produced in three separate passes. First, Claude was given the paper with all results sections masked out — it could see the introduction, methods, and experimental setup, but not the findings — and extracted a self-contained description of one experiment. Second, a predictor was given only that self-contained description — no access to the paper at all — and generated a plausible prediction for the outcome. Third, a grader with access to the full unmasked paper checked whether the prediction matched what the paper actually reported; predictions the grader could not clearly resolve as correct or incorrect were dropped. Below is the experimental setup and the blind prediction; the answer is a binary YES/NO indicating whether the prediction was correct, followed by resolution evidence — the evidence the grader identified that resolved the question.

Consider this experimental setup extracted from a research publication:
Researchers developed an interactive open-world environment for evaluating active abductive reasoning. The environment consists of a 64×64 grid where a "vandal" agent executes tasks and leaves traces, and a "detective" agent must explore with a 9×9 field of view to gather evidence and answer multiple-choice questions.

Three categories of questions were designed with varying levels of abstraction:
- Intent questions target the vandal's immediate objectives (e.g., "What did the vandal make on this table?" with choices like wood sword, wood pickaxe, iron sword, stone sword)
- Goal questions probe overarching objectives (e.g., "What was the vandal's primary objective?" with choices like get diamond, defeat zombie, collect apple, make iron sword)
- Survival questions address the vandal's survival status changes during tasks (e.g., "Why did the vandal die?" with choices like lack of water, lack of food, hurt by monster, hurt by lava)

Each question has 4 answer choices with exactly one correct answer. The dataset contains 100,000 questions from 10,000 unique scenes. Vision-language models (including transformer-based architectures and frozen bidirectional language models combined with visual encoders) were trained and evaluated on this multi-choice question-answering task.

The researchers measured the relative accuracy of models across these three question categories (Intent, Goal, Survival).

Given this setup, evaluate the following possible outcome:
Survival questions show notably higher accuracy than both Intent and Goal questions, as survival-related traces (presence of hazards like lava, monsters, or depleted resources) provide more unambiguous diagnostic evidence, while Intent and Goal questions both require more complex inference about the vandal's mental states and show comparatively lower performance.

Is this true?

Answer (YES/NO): NO